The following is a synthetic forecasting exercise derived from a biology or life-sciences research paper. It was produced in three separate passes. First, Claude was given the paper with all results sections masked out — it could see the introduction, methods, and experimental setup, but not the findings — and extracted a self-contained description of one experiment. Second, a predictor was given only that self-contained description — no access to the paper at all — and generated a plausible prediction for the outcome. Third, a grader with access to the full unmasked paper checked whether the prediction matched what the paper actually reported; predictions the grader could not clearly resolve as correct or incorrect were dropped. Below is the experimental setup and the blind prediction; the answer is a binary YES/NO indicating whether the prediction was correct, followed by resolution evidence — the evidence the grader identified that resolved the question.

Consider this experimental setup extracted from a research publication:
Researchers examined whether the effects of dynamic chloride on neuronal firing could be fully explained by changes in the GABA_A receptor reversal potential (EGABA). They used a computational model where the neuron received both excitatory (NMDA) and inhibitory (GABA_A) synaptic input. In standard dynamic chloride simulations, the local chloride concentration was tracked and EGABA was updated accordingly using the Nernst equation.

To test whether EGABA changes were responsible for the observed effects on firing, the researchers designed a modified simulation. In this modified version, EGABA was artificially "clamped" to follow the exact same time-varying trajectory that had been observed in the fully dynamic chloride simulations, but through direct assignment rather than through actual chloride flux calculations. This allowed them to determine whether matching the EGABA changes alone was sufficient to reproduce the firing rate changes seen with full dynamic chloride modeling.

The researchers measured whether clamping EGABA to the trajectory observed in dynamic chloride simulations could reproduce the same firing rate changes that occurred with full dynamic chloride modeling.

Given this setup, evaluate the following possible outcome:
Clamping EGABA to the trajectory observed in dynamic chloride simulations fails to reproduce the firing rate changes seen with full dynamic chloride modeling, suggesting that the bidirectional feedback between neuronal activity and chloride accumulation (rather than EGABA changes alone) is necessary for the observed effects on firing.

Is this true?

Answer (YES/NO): NO